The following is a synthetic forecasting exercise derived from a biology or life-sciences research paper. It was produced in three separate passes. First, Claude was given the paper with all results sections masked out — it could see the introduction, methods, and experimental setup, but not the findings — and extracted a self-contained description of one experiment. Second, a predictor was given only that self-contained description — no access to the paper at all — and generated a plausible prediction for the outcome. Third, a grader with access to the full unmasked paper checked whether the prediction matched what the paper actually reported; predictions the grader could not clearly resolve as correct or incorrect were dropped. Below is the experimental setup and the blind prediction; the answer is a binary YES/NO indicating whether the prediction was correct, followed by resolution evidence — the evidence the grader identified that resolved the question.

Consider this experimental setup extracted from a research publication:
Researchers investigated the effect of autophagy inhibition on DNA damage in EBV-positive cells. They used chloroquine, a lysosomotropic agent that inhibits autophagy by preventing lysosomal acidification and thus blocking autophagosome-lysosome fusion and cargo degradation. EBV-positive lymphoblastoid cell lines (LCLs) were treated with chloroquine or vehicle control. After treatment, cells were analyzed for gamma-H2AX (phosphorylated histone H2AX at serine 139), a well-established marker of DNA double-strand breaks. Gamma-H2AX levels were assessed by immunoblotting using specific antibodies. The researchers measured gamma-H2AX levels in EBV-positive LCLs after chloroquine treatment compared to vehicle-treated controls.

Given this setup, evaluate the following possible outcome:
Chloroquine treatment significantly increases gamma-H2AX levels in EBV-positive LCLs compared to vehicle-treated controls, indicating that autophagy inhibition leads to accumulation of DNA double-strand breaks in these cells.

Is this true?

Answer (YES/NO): YES